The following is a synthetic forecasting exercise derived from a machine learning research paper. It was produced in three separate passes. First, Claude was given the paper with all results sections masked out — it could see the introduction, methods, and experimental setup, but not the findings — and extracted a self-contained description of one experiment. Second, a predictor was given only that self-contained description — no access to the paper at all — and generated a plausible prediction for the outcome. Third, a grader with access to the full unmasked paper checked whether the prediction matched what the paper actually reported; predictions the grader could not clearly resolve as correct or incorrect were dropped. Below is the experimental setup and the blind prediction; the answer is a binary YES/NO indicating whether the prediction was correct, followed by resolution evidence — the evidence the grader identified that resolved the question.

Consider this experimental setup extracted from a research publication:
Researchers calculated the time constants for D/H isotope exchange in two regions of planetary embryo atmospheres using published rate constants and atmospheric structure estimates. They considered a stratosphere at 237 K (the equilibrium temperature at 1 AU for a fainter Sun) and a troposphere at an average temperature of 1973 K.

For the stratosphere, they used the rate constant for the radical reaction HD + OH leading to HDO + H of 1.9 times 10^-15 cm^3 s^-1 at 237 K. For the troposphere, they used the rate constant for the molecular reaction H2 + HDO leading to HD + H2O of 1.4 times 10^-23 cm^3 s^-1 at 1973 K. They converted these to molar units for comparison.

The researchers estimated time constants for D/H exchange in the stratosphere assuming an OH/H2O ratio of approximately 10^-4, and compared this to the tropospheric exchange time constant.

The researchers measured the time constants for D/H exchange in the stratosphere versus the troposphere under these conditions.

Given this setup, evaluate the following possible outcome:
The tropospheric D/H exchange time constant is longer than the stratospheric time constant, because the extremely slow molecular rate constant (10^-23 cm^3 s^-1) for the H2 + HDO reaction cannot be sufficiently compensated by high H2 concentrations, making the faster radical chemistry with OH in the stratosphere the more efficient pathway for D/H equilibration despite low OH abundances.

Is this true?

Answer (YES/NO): YES